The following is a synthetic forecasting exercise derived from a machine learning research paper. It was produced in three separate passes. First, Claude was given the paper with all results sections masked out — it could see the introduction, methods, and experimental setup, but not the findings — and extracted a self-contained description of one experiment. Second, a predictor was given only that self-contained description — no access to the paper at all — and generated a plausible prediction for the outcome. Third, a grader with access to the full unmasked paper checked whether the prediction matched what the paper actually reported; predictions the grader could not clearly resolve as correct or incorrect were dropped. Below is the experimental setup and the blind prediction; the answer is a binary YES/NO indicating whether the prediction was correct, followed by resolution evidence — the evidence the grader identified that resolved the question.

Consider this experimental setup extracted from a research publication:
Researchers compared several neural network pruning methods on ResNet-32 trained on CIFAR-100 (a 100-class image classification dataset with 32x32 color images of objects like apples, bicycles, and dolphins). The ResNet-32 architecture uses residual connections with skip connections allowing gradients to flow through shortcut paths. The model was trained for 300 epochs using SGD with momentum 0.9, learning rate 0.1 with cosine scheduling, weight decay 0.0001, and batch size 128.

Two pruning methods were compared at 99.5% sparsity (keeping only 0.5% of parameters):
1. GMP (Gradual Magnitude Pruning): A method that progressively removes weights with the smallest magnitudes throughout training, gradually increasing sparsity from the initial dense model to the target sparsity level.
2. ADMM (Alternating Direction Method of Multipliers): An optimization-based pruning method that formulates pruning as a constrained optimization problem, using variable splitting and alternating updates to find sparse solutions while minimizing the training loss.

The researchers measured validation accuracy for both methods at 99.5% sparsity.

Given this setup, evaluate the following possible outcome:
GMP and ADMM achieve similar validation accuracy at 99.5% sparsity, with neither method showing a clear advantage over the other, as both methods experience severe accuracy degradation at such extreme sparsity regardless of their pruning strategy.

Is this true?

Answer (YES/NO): NO